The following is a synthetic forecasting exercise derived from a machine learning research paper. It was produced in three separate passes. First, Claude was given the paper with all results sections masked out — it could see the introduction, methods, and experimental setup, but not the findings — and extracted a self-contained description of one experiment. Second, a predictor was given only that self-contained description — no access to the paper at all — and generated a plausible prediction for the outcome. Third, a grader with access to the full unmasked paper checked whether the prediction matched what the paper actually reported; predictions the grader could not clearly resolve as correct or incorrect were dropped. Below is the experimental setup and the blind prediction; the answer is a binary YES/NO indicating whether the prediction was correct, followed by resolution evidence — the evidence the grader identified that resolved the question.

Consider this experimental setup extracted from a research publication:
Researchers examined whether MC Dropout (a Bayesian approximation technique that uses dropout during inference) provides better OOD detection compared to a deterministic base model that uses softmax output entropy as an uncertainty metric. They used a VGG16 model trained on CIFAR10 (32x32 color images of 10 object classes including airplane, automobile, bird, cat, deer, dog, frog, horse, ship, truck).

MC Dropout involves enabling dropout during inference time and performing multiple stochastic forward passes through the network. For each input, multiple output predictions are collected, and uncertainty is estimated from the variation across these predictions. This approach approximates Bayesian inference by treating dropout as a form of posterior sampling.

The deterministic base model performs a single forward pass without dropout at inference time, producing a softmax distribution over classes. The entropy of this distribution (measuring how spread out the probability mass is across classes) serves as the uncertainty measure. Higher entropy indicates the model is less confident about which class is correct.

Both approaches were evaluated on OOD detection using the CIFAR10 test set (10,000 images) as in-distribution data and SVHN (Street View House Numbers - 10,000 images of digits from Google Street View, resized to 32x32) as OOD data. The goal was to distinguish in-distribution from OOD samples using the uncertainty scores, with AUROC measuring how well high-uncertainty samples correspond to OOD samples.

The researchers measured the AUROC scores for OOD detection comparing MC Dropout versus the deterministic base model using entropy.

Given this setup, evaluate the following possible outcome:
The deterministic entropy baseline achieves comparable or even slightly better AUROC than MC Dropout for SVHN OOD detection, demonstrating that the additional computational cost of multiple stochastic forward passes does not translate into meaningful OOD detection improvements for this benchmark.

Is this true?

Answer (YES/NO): NO